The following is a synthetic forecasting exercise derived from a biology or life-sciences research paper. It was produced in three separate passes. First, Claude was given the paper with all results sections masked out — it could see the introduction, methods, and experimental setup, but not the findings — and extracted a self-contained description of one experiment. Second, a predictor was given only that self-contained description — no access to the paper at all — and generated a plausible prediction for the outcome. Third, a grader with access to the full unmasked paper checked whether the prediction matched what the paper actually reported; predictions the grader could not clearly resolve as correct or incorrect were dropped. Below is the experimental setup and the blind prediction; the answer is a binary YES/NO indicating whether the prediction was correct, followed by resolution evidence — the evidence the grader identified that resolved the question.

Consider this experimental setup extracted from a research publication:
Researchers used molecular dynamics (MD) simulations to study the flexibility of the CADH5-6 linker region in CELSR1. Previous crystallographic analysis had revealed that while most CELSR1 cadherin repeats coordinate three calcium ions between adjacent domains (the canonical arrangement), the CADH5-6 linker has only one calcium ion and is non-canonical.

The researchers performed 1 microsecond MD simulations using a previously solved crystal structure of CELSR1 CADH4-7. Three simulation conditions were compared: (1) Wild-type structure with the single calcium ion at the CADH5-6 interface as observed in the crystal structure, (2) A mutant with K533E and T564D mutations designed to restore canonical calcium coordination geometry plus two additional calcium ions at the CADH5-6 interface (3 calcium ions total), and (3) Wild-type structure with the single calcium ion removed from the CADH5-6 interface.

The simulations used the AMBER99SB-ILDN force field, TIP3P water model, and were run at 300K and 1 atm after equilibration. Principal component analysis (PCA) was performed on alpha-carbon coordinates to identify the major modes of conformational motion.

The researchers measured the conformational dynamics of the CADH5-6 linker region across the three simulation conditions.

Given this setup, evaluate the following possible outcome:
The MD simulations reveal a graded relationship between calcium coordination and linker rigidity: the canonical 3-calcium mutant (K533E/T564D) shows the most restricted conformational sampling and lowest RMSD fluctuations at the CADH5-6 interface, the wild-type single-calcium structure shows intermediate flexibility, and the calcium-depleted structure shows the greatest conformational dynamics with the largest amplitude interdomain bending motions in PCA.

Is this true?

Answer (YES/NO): NO